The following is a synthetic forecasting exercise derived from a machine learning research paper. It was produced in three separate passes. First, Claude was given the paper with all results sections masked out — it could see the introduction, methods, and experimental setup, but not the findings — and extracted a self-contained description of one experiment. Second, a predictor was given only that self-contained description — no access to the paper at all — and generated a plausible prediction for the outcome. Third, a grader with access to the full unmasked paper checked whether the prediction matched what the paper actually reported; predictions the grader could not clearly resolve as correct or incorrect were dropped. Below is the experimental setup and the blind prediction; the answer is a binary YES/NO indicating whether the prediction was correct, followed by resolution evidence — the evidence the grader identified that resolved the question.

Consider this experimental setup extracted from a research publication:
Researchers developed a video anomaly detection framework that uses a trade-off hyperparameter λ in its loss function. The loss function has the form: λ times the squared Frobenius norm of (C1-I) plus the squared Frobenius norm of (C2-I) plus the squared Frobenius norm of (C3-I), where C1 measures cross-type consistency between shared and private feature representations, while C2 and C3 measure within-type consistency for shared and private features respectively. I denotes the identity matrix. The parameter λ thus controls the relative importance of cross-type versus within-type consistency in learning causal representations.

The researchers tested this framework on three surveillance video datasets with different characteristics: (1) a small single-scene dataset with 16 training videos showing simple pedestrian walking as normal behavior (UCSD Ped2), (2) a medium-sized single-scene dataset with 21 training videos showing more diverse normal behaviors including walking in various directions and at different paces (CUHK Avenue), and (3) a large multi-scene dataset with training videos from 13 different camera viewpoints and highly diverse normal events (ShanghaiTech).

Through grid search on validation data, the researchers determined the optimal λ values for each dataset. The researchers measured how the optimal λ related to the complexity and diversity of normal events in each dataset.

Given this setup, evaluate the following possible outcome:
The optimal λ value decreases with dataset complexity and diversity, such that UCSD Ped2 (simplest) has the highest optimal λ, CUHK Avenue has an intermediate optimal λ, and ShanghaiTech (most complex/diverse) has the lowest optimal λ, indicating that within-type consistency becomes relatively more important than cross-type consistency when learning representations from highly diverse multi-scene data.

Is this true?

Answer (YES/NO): NO